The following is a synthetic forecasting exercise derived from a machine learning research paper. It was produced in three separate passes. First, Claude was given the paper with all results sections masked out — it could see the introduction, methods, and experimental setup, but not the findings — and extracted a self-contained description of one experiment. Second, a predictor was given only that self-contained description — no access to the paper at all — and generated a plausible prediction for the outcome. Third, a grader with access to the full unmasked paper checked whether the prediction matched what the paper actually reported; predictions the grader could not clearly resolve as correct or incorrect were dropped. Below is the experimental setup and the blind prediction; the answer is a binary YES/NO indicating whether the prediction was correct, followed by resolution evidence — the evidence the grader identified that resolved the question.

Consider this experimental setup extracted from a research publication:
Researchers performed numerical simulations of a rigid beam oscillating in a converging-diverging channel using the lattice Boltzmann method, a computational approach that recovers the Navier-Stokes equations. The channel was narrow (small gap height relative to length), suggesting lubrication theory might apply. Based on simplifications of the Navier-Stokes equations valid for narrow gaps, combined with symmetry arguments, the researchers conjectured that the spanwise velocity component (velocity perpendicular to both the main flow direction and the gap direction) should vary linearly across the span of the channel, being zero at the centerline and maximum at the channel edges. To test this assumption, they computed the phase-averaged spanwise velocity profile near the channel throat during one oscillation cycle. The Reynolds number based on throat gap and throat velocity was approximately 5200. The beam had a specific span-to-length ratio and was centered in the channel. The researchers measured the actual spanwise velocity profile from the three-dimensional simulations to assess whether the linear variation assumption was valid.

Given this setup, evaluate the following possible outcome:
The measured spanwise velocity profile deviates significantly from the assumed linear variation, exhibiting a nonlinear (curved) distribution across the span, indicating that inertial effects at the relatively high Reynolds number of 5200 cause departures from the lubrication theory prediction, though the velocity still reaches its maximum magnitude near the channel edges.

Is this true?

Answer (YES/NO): NO